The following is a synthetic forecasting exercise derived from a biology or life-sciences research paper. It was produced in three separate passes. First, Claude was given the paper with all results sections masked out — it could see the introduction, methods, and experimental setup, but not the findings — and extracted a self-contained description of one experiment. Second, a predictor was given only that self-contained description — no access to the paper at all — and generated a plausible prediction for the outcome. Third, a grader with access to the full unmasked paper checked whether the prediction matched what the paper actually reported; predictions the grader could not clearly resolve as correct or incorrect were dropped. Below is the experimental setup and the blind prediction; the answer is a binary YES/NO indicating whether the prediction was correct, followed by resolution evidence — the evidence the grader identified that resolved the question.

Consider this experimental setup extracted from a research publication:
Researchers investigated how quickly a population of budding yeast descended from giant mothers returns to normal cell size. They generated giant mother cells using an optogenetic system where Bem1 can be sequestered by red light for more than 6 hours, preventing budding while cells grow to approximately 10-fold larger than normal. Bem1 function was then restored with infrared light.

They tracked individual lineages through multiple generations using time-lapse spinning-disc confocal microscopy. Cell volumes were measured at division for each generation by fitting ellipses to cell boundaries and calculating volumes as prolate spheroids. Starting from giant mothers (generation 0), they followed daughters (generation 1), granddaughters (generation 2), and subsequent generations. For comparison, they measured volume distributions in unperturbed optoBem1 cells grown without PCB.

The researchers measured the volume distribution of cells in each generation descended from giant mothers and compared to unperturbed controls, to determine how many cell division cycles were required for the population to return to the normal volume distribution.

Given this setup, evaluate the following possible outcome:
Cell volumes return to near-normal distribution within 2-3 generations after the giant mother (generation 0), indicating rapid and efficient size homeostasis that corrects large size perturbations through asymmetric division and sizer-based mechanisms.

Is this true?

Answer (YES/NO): NO